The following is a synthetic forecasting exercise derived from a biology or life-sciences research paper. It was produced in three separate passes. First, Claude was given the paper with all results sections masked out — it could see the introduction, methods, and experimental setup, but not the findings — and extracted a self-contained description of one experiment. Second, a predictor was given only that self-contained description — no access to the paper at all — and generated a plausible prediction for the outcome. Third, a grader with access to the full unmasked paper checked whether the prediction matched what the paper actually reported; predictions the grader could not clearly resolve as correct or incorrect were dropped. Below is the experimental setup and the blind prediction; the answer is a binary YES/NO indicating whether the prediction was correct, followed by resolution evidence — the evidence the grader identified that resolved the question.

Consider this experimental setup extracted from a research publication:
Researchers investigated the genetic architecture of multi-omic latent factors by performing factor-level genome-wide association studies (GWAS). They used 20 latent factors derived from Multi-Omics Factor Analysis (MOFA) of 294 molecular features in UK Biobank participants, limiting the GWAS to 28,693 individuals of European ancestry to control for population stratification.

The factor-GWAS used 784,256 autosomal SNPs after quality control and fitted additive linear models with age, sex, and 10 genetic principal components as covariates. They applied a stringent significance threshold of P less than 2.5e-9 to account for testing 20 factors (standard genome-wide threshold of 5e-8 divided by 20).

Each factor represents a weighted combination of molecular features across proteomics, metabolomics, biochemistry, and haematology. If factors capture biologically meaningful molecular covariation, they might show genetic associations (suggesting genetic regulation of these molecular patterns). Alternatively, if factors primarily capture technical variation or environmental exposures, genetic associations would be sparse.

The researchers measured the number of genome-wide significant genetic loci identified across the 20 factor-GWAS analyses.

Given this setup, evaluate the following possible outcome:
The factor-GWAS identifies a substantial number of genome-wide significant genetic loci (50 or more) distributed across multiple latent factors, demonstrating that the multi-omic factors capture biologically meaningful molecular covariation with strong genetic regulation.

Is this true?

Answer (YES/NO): NO